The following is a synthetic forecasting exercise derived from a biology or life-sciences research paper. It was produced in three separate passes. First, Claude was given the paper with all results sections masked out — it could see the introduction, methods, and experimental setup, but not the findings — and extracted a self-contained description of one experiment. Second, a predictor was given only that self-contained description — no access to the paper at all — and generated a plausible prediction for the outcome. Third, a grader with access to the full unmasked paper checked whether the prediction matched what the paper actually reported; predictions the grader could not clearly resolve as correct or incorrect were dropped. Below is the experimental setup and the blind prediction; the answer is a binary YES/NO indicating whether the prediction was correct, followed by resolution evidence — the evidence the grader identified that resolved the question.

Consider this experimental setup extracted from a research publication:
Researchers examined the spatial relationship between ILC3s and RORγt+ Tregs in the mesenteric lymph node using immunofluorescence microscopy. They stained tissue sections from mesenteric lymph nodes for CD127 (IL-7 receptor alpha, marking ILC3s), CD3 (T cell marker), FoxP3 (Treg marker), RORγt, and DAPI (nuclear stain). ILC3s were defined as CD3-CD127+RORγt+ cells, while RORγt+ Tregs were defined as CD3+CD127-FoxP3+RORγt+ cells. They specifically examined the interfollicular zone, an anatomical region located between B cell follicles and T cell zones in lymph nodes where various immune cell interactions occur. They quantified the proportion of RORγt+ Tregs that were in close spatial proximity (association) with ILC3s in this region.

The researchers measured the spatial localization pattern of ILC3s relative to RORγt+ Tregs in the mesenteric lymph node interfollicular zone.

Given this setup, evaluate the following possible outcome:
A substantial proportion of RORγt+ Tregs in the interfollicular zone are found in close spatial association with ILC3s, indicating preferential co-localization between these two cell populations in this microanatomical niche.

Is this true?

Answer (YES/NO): YES